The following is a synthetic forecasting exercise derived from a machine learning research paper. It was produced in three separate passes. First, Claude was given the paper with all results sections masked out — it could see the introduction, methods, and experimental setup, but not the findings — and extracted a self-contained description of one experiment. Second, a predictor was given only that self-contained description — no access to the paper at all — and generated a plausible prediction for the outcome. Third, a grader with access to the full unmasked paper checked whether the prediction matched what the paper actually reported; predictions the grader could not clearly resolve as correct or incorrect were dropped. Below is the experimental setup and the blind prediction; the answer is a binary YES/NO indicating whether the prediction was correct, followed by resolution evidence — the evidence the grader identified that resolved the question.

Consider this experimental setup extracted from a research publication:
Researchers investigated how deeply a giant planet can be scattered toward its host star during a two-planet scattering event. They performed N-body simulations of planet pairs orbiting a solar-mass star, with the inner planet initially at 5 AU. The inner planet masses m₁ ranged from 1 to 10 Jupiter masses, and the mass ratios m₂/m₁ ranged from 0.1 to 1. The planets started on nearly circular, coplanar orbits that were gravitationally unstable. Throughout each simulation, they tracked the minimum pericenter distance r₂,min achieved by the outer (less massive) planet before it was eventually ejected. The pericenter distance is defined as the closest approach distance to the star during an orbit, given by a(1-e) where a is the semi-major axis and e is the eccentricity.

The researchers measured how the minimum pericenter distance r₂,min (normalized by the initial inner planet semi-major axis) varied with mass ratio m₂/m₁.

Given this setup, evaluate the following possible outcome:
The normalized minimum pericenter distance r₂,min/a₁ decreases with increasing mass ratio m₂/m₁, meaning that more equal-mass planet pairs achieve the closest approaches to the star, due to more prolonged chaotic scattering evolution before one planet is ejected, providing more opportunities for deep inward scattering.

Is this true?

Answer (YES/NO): YES